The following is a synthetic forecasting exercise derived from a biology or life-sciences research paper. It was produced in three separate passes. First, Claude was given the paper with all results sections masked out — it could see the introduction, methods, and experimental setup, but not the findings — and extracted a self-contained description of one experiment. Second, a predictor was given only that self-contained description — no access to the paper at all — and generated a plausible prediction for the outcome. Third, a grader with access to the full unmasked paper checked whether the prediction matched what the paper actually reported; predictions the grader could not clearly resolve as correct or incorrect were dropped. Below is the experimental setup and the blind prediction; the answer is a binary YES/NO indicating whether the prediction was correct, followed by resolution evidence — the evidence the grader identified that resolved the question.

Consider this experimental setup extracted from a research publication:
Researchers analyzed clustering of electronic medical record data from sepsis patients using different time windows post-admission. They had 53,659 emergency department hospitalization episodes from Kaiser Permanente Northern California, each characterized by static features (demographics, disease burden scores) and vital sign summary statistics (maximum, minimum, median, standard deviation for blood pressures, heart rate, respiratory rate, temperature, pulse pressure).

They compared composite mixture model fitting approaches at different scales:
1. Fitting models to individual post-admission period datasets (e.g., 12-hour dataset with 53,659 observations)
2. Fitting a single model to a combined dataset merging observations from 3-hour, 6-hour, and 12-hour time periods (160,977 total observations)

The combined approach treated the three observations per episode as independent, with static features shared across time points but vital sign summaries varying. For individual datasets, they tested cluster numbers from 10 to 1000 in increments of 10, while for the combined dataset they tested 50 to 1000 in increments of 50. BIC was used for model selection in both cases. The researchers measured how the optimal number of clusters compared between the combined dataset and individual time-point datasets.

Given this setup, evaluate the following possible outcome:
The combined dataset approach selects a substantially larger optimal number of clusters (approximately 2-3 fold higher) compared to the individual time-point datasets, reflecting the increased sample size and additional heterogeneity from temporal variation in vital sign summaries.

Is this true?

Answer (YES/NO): YES